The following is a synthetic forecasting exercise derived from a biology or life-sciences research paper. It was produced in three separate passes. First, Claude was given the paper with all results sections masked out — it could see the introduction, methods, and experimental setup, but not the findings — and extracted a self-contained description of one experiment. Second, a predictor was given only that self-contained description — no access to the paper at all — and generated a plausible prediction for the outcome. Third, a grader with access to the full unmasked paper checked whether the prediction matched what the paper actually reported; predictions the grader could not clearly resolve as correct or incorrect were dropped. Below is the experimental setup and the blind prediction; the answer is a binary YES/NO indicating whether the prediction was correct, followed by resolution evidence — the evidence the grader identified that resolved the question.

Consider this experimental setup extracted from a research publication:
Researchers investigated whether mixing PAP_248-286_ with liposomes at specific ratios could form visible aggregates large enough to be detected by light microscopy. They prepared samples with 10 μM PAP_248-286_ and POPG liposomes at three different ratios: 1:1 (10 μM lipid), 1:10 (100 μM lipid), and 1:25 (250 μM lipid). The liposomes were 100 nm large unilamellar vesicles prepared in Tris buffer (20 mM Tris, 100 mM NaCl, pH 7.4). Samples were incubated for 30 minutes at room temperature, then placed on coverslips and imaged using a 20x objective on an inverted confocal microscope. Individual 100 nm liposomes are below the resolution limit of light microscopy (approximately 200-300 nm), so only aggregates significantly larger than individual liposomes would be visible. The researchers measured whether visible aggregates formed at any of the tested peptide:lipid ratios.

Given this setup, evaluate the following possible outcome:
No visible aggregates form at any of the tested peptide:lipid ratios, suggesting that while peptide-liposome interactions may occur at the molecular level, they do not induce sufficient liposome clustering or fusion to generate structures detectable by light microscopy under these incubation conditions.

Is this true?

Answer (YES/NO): NO